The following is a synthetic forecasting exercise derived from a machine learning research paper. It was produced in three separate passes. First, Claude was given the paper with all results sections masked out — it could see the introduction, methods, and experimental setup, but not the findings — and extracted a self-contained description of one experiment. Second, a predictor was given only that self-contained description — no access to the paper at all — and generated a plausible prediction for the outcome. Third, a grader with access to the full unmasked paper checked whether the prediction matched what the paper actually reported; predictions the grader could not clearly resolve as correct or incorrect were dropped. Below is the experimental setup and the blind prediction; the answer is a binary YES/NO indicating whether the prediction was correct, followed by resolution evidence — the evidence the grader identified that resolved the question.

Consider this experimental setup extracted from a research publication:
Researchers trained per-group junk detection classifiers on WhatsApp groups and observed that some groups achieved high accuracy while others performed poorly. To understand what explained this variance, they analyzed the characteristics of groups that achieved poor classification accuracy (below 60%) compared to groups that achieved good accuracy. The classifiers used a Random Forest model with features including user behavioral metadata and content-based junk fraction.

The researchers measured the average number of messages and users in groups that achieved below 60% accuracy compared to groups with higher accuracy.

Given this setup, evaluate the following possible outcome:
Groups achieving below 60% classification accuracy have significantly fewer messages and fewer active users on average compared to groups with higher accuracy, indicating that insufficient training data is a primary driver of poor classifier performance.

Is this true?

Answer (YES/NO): YES